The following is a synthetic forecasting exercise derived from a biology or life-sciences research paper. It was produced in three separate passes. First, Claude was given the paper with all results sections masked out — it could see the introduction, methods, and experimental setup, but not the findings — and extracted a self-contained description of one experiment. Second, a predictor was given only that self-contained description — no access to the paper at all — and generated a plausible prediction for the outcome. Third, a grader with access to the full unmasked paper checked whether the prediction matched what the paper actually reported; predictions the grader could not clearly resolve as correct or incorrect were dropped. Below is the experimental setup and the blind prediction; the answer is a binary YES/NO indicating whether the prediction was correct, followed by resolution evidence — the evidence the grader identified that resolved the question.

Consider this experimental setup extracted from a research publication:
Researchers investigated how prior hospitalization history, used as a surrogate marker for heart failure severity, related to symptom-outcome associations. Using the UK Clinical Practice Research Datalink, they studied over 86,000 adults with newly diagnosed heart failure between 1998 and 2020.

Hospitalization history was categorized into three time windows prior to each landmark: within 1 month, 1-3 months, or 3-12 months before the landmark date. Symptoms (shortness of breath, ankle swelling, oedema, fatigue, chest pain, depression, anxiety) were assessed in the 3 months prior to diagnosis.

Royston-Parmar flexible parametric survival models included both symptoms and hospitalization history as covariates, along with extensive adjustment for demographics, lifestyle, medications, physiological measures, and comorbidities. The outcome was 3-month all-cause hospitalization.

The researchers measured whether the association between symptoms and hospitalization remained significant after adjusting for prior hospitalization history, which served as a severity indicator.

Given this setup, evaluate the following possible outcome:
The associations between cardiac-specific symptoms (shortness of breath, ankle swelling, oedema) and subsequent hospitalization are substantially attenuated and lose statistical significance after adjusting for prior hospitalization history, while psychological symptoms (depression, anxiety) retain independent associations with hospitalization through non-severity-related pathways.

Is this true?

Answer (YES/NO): NO